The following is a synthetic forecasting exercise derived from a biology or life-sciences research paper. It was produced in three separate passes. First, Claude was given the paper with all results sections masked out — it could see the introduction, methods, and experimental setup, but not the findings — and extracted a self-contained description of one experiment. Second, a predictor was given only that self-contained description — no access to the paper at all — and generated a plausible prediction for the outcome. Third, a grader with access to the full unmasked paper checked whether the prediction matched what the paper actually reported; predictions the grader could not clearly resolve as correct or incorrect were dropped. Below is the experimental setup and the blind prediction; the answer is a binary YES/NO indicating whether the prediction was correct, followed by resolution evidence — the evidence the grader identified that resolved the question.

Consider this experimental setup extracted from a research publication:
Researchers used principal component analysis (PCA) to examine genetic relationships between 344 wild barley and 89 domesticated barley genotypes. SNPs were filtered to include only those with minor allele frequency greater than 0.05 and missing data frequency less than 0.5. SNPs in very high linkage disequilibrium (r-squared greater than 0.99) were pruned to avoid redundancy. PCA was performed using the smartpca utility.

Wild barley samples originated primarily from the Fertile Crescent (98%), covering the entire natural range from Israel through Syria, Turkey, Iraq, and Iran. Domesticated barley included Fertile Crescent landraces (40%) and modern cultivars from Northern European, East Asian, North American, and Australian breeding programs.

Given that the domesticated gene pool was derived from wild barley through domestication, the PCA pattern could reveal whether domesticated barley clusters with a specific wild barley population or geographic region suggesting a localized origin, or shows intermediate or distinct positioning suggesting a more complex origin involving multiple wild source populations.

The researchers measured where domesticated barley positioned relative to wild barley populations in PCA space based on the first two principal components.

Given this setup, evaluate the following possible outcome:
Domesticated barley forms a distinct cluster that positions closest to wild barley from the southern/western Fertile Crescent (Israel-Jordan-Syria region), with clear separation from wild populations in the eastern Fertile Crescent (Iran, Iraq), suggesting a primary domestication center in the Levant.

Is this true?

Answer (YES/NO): NO